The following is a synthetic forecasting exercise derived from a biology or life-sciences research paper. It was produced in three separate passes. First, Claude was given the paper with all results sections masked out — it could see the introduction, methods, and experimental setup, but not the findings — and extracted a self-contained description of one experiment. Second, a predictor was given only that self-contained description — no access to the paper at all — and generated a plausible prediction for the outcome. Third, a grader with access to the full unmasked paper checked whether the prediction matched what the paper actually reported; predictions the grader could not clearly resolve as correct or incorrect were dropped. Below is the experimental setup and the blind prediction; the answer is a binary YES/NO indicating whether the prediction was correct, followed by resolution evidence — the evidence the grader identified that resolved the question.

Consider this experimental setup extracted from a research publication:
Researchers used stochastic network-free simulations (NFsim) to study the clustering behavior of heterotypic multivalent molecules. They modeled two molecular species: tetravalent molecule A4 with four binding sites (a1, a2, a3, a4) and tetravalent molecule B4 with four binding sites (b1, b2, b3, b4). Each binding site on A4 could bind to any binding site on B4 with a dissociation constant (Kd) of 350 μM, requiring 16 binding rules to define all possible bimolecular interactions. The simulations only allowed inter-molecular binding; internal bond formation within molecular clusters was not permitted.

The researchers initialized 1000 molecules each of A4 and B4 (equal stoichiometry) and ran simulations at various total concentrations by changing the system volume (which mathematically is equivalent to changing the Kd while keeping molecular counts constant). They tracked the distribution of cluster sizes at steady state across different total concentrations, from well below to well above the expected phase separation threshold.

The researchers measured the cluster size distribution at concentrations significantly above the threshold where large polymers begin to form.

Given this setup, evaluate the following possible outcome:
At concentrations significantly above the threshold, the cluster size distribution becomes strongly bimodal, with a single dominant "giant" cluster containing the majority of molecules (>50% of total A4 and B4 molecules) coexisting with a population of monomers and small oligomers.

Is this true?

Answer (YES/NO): NO